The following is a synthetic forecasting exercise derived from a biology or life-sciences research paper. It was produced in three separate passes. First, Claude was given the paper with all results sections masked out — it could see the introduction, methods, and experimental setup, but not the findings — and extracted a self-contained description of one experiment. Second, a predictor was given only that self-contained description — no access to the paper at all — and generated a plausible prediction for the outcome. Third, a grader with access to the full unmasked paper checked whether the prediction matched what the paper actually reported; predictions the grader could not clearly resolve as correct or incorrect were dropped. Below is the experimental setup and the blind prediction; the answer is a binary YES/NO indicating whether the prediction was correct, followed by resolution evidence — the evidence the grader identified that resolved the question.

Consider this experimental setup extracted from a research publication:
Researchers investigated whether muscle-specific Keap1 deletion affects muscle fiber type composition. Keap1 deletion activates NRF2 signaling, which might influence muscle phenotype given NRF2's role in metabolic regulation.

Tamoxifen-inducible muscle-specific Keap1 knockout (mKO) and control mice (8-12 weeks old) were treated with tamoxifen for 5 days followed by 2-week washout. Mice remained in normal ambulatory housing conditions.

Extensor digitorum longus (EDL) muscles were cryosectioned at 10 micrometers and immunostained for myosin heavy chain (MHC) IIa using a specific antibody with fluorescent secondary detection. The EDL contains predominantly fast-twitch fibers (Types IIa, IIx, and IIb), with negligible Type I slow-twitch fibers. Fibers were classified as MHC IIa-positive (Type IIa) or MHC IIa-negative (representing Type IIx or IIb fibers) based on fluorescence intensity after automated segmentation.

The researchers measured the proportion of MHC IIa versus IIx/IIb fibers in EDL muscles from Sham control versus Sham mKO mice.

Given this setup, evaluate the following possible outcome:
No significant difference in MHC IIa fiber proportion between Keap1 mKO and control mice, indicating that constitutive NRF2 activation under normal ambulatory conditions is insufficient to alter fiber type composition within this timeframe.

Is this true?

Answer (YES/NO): YES